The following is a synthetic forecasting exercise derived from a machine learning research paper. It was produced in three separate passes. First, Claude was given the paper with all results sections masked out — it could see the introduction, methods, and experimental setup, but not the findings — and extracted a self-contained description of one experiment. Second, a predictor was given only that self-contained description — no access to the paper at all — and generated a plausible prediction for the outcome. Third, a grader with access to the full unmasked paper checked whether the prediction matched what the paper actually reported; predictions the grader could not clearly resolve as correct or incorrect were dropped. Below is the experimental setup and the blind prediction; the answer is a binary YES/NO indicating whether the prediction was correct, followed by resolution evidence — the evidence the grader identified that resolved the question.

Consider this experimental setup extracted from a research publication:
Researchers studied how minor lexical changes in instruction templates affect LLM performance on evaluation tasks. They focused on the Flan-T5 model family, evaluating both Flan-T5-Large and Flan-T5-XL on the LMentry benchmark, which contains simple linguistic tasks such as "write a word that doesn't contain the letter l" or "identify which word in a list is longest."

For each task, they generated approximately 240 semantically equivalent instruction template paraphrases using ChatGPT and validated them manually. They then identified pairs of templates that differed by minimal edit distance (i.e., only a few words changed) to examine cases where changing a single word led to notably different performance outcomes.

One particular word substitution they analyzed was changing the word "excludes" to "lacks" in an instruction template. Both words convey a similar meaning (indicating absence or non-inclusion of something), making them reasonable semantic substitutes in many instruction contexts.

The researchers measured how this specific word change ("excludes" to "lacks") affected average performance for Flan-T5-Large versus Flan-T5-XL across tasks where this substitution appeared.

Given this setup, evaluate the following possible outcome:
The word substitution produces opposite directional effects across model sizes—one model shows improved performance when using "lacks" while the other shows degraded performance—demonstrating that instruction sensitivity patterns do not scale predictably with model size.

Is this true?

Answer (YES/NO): YES